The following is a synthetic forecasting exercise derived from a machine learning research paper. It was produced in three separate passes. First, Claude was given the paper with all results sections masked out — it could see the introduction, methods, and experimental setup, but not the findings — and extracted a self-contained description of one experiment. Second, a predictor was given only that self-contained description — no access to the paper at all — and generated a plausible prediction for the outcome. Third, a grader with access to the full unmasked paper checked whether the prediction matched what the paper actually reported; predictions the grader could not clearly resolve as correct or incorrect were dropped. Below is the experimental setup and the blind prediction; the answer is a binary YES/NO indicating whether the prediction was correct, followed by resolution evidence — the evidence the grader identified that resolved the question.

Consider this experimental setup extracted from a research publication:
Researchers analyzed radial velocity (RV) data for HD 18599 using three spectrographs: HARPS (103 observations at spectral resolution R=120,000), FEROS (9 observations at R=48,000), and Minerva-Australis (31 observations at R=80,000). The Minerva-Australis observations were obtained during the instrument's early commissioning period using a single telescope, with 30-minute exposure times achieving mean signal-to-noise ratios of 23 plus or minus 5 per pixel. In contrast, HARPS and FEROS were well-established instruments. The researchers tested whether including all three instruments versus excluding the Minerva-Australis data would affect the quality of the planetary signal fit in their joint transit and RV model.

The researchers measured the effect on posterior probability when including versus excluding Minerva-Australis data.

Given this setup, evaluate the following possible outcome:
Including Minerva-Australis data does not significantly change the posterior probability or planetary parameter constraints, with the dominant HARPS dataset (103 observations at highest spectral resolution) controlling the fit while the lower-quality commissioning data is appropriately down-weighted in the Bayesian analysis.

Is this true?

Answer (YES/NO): NO